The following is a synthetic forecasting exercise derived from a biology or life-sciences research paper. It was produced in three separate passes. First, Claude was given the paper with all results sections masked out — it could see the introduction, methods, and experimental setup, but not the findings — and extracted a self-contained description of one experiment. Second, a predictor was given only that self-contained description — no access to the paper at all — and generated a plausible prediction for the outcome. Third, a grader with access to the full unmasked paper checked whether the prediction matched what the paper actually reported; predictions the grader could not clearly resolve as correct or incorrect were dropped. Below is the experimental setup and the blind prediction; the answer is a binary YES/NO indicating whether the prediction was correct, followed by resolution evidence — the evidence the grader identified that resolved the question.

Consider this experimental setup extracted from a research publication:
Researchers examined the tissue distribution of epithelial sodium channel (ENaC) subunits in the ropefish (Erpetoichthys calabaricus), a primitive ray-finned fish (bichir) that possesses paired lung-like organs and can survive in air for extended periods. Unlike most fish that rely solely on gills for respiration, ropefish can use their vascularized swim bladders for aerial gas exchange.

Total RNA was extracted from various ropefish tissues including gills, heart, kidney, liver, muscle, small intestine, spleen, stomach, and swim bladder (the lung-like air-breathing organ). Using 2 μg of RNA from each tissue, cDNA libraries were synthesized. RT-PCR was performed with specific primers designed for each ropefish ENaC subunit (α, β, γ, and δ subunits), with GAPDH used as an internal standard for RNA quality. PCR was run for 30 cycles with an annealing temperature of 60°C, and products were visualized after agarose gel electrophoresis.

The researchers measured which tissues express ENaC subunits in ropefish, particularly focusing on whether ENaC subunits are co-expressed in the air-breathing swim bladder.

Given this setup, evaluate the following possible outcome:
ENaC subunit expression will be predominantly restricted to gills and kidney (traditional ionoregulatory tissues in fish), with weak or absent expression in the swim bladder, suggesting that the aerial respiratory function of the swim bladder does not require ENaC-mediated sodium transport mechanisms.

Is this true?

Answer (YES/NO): NO